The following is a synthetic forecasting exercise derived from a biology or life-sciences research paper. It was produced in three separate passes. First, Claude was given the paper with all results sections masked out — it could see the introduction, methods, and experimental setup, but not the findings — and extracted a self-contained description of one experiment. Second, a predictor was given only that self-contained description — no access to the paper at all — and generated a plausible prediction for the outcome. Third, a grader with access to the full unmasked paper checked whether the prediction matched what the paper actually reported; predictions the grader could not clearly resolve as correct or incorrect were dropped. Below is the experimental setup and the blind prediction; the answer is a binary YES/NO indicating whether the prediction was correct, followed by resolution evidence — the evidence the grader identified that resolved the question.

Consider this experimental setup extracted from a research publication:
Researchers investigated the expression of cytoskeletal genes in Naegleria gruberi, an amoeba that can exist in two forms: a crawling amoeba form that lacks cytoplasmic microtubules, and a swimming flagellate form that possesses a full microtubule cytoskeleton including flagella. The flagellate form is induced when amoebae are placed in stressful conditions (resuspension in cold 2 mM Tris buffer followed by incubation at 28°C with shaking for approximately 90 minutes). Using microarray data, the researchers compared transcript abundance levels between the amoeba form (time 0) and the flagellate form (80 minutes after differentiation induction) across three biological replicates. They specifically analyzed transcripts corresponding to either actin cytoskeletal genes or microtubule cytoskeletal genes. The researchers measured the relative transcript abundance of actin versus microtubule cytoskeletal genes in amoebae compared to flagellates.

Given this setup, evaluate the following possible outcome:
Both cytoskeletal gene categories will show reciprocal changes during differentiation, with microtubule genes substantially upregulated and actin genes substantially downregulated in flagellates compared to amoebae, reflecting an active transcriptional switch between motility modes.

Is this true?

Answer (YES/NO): NO